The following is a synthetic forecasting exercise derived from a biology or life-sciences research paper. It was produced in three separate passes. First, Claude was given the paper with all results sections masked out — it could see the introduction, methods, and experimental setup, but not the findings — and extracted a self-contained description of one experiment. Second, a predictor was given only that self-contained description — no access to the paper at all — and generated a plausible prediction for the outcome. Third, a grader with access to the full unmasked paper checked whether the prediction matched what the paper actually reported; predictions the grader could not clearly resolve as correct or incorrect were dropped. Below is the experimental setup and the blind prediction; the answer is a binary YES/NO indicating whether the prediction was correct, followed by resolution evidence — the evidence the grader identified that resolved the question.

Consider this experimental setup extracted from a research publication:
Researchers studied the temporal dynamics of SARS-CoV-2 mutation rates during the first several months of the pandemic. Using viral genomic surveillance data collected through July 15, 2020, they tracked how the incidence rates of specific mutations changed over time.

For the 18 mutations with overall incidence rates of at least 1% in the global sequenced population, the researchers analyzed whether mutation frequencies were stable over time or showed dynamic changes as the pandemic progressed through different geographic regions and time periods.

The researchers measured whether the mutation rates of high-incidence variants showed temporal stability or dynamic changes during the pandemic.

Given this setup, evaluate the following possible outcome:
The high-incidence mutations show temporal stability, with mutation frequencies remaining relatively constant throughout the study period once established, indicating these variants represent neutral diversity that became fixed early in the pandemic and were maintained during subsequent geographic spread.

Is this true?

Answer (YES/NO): NO